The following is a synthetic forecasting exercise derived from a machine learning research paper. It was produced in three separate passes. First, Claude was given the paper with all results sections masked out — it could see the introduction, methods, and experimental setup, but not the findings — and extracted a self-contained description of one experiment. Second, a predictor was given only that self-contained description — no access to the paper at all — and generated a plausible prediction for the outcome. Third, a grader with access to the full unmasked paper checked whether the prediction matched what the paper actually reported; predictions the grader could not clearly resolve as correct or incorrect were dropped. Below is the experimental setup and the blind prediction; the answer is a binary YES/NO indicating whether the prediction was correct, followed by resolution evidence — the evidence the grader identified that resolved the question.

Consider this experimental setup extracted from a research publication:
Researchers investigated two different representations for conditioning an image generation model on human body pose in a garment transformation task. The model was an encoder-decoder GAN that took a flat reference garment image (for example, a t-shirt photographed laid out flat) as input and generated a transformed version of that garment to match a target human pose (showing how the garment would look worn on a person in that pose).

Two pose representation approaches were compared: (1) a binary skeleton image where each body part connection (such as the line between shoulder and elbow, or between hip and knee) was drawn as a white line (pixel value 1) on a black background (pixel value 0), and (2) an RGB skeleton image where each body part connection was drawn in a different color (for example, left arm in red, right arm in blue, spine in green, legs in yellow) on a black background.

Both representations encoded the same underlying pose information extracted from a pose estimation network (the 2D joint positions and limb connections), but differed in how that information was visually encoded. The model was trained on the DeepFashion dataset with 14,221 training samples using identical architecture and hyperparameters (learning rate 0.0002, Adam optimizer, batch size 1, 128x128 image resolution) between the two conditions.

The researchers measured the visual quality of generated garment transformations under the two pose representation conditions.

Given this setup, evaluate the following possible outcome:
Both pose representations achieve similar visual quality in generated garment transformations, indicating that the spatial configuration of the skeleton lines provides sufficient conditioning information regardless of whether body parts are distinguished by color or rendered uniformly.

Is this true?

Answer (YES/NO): NO